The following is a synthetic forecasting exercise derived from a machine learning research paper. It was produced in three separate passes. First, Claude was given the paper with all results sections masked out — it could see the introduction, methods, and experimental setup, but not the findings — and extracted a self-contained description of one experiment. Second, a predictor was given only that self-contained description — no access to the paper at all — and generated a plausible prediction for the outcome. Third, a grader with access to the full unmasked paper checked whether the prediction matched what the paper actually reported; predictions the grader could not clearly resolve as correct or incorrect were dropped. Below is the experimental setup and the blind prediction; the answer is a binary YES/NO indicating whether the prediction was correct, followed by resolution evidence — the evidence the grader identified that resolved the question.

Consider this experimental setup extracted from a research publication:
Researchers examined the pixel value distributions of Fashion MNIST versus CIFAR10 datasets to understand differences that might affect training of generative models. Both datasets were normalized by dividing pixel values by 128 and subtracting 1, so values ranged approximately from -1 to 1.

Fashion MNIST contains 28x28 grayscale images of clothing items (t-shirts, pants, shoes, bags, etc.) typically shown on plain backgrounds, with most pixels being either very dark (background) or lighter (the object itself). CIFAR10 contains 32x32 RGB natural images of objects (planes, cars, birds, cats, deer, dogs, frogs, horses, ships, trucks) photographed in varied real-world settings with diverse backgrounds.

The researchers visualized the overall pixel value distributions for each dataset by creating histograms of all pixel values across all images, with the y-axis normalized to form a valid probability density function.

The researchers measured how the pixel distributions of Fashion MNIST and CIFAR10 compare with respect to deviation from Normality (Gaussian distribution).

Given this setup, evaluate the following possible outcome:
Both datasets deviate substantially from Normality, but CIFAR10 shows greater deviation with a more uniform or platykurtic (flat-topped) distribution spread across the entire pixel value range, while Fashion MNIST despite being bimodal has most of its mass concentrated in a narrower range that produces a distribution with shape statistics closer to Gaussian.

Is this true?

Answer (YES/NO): NO